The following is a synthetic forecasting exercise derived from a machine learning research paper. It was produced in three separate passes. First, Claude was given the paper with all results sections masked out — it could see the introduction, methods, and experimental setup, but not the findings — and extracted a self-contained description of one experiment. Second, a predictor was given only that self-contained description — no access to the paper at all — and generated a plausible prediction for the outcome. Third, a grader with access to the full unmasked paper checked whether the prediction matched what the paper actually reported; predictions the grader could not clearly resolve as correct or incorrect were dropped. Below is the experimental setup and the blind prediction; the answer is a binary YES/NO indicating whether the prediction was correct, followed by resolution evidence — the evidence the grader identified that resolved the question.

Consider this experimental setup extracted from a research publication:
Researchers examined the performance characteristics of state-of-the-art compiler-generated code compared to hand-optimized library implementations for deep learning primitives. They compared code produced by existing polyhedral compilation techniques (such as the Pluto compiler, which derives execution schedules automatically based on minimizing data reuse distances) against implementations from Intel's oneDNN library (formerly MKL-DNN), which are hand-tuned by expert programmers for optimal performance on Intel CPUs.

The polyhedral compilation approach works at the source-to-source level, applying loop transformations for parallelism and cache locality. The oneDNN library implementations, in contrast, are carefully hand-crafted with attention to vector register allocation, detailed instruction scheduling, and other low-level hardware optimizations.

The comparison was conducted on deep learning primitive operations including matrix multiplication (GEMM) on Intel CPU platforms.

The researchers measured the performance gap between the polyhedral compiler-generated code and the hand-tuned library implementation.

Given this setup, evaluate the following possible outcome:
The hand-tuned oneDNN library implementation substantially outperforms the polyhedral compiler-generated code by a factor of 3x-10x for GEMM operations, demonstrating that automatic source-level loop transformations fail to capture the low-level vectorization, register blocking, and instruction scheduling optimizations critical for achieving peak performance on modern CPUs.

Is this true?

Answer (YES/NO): YES